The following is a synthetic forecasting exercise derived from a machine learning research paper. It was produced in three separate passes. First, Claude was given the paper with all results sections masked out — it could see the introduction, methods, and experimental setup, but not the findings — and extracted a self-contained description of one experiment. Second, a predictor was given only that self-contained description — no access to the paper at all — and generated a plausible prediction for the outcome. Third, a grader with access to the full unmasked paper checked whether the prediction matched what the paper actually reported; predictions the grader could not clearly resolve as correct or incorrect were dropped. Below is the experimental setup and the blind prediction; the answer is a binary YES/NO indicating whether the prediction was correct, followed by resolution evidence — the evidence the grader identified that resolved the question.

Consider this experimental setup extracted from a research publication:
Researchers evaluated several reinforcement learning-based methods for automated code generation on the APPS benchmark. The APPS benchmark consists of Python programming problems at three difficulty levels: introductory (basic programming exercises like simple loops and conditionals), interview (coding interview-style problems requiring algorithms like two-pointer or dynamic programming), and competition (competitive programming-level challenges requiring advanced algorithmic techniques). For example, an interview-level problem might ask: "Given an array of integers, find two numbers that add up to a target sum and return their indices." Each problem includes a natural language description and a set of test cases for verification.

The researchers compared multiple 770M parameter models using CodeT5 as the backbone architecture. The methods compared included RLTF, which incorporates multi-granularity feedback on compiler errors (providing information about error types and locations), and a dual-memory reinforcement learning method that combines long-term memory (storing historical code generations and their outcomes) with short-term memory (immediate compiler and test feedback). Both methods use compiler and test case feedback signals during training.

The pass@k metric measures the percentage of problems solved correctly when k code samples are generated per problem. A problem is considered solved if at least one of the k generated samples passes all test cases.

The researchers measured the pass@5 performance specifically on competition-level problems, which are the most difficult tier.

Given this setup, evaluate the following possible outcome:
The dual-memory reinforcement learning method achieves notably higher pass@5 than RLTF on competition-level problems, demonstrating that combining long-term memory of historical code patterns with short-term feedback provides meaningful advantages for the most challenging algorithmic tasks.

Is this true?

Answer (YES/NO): NO